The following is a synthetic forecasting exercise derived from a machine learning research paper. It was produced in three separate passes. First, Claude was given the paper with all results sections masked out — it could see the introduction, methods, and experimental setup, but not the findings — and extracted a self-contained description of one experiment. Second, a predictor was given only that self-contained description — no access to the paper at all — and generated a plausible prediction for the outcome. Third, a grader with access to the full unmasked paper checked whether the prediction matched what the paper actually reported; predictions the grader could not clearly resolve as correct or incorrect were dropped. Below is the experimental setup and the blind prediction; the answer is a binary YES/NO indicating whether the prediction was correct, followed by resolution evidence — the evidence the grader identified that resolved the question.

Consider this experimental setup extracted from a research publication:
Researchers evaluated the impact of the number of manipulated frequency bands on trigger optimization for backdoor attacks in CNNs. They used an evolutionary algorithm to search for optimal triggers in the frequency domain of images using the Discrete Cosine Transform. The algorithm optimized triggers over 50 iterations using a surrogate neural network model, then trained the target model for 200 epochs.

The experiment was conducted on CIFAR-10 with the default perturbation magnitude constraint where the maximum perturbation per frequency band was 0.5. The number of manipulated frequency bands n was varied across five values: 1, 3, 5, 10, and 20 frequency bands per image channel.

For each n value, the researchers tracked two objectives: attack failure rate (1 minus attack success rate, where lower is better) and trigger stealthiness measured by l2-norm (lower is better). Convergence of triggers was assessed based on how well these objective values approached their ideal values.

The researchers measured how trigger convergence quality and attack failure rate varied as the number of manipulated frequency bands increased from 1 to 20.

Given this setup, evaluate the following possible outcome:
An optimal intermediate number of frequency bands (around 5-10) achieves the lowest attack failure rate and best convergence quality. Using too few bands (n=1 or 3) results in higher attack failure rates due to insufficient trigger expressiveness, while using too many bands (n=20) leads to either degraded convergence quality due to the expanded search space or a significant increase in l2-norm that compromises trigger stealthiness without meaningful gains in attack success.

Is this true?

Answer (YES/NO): NO